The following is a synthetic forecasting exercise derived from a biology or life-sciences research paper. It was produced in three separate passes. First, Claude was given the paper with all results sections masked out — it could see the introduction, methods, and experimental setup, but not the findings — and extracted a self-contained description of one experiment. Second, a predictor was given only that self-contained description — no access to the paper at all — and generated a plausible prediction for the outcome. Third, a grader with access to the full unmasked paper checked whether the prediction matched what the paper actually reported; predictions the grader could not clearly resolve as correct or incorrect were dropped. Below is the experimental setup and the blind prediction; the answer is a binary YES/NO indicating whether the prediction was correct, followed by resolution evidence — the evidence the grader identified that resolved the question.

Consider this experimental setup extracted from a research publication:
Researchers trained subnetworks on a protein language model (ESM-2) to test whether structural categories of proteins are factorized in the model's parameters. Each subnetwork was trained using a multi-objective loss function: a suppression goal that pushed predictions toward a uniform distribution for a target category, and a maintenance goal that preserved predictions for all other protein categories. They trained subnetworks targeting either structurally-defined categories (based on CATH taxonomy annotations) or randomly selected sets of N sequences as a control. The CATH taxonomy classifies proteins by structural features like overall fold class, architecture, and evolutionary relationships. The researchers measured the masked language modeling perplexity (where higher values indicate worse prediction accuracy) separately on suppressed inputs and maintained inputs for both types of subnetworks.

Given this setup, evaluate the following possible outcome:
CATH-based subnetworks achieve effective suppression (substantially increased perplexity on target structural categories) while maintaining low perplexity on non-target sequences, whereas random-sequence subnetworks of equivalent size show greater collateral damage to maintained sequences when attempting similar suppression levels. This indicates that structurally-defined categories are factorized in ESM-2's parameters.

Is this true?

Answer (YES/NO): NO